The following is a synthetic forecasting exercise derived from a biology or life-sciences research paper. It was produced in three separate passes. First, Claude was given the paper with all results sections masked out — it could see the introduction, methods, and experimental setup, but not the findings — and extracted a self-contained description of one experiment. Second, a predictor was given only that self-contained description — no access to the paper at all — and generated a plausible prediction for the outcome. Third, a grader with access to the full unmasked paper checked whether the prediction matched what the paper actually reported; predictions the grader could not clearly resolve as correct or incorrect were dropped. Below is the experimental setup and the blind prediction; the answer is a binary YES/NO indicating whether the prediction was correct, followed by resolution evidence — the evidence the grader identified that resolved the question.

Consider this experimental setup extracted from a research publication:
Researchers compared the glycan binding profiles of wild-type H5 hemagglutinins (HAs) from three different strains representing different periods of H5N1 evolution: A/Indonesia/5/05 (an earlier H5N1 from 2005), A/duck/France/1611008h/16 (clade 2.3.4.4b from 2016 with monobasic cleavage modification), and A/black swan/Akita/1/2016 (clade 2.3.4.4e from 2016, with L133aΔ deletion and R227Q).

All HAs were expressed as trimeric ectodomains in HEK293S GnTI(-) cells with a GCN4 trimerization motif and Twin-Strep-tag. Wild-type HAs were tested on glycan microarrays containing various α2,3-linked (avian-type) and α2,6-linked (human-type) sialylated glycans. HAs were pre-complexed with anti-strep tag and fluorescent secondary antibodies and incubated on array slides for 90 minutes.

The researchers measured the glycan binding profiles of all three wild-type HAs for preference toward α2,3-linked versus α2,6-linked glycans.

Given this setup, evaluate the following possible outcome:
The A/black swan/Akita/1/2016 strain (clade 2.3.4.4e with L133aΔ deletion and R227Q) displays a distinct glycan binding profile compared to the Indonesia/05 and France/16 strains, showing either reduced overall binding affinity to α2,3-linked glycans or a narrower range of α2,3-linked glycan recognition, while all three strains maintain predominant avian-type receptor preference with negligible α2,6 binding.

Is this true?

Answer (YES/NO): NO